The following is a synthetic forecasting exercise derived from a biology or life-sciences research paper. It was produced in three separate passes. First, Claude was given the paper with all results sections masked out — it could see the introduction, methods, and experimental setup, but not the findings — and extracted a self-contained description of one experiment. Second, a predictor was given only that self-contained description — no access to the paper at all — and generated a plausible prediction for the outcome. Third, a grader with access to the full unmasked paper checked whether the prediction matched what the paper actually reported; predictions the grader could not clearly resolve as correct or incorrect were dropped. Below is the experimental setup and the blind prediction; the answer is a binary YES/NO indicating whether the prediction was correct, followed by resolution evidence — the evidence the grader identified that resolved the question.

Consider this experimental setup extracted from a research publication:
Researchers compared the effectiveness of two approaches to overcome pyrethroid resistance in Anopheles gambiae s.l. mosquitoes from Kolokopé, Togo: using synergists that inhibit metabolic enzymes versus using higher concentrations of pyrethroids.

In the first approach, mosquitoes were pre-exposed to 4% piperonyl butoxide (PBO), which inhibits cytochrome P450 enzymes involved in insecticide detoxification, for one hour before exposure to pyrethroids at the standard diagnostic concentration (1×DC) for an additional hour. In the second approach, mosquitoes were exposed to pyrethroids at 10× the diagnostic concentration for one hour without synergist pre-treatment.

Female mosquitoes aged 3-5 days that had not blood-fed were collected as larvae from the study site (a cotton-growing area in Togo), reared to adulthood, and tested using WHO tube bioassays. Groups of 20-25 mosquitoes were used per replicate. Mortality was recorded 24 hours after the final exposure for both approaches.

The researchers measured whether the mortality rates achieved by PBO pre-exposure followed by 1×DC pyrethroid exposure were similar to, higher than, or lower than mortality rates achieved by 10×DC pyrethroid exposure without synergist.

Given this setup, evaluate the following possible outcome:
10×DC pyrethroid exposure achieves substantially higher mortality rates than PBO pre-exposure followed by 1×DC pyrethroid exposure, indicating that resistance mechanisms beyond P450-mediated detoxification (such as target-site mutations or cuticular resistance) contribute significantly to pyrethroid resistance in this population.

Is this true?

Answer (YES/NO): NO